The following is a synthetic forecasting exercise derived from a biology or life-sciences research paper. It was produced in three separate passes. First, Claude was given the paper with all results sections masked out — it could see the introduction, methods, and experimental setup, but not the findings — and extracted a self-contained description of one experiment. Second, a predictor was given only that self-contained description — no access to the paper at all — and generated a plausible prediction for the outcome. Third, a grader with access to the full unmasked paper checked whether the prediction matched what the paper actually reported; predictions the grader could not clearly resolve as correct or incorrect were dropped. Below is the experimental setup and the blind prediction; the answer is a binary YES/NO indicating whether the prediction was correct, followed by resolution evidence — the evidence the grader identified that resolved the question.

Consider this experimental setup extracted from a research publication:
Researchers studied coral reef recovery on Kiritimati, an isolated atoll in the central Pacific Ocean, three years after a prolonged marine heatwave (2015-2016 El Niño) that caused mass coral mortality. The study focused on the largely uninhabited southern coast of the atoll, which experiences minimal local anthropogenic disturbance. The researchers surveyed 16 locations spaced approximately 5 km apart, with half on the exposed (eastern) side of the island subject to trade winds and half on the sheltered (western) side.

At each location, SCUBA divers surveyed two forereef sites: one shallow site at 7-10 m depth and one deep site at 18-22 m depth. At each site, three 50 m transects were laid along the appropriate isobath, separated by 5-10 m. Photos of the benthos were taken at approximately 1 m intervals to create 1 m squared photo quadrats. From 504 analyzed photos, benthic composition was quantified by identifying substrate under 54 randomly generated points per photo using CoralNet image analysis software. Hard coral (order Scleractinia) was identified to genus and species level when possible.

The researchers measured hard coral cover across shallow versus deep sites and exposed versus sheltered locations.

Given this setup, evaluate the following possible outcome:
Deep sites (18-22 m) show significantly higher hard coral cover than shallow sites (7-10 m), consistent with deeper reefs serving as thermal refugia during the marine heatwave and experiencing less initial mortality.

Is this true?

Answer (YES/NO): YES